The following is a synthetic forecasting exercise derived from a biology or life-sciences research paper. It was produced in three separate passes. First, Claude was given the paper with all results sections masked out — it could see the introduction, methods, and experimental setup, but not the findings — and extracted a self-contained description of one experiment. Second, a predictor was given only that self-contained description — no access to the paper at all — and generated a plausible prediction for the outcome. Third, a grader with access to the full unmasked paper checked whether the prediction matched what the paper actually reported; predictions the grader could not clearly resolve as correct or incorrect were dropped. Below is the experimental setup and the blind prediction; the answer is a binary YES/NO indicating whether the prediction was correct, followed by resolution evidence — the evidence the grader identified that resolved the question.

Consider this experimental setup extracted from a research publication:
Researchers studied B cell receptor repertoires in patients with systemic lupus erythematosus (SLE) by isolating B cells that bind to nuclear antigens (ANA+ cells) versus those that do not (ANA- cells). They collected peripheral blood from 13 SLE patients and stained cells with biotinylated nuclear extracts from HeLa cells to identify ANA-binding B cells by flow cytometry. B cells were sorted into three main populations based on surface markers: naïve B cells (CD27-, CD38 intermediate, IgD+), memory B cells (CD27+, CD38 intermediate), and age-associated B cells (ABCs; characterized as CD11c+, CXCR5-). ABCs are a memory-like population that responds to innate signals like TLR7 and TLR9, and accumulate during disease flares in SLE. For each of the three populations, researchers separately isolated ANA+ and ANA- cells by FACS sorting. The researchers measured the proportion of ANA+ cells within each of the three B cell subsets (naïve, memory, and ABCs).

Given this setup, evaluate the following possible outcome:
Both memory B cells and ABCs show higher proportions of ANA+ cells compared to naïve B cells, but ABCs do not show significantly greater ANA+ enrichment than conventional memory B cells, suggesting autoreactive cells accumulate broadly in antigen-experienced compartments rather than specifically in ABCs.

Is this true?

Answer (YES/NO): NO